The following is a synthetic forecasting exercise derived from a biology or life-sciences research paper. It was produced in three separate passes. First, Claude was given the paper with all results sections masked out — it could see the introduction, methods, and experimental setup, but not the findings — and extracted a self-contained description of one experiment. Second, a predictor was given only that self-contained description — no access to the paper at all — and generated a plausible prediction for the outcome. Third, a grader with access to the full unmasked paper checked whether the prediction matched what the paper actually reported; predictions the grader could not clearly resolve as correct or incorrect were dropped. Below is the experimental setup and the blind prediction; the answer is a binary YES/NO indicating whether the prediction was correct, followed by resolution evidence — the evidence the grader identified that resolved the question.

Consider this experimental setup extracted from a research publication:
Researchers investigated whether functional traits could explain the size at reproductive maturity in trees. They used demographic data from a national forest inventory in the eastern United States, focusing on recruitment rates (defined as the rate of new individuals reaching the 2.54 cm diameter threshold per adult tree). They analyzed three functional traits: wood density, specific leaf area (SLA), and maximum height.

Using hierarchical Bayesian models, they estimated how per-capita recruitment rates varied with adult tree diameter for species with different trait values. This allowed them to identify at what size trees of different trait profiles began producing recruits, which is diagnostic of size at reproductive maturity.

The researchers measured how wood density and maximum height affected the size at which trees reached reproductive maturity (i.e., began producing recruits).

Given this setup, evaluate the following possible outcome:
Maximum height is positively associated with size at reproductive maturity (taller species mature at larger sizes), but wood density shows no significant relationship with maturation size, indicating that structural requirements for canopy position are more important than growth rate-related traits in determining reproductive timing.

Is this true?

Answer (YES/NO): NO